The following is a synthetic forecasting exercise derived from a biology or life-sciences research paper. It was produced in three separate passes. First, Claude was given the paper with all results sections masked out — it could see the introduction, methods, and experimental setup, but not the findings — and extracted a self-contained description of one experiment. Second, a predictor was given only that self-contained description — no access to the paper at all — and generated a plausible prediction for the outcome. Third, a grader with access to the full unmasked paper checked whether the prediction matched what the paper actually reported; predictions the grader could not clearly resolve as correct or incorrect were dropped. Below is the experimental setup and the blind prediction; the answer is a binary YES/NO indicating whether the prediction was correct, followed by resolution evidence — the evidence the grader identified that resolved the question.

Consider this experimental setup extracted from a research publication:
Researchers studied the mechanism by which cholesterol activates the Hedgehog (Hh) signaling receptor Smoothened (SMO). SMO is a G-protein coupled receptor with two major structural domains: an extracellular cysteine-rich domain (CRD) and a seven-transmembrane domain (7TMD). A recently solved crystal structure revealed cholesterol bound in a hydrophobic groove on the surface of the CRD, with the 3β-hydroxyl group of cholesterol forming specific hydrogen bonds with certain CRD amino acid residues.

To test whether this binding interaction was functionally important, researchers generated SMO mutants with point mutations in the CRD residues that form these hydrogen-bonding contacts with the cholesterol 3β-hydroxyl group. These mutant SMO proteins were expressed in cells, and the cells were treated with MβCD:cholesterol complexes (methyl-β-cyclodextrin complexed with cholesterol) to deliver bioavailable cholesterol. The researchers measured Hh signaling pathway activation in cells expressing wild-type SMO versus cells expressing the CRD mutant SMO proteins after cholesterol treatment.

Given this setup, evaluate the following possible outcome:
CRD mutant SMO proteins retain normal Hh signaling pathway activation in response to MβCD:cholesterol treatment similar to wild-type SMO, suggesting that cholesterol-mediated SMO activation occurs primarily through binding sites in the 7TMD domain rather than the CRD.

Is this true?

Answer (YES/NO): NO